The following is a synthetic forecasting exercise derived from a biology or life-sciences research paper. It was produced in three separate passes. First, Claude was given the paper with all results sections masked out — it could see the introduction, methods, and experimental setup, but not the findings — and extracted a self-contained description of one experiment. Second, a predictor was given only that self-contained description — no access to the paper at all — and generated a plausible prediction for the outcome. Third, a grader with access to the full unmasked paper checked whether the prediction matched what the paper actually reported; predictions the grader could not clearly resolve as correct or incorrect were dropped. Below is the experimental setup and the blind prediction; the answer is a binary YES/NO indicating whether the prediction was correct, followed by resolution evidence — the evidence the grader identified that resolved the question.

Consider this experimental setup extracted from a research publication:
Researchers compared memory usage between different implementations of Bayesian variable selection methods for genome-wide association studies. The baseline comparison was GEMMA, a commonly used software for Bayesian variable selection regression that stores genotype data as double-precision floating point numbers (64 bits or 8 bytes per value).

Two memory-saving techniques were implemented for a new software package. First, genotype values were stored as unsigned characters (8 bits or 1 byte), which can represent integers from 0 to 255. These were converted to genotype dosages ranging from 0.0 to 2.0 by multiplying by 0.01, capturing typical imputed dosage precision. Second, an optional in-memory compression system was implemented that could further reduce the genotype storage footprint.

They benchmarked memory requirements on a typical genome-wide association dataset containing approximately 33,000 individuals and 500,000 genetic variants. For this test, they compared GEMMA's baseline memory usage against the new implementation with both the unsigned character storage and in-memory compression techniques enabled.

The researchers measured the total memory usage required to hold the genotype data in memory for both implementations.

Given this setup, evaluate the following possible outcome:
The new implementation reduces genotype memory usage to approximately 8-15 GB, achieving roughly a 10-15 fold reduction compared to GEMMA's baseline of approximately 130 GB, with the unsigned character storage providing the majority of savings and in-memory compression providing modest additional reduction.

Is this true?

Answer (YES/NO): NO